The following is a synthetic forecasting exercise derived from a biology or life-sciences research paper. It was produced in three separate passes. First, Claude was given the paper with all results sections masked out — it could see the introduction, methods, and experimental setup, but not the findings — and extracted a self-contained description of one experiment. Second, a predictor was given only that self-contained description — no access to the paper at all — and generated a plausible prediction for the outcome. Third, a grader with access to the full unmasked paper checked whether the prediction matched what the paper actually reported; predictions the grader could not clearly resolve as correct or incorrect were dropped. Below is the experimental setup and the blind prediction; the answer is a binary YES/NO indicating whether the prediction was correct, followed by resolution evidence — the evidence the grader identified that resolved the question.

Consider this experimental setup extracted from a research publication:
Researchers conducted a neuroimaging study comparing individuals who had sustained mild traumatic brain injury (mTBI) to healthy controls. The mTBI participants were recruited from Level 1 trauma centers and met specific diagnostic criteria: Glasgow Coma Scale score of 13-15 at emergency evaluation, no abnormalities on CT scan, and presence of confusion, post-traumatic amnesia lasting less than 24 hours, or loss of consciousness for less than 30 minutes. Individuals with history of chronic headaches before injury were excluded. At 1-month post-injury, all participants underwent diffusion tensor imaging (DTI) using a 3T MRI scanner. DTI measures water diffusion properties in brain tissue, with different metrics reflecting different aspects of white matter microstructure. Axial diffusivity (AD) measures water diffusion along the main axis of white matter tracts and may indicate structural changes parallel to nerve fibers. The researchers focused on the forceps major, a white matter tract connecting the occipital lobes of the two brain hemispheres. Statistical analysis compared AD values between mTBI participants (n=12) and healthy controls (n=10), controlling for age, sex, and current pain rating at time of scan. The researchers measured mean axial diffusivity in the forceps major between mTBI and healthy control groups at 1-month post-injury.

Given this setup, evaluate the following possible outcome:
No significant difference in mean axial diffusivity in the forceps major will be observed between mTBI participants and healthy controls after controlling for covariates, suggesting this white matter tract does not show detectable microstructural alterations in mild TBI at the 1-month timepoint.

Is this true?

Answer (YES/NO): NO